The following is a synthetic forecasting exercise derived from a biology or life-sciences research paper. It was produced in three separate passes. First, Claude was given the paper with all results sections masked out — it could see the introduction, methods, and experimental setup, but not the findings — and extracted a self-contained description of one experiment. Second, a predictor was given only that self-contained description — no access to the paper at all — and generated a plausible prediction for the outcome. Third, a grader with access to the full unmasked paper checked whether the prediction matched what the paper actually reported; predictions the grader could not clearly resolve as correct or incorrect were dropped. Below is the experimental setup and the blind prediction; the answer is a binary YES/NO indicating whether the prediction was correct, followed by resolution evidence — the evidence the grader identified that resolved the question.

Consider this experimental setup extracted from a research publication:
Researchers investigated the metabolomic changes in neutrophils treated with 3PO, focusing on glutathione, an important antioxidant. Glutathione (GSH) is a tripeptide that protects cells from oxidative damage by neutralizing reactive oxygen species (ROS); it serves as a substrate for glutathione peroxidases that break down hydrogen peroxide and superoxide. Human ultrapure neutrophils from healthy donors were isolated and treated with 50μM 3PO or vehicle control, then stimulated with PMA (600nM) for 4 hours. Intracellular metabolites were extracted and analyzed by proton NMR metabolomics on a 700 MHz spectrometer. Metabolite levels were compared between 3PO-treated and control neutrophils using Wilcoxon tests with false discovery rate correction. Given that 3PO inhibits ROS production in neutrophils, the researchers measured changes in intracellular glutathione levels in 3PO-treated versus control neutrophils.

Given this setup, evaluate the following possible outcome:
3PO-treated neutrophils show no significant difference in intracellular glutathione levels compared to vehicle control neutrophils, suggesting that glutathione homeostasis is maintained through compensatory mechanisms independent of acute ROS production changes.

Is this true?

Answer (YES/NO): NO